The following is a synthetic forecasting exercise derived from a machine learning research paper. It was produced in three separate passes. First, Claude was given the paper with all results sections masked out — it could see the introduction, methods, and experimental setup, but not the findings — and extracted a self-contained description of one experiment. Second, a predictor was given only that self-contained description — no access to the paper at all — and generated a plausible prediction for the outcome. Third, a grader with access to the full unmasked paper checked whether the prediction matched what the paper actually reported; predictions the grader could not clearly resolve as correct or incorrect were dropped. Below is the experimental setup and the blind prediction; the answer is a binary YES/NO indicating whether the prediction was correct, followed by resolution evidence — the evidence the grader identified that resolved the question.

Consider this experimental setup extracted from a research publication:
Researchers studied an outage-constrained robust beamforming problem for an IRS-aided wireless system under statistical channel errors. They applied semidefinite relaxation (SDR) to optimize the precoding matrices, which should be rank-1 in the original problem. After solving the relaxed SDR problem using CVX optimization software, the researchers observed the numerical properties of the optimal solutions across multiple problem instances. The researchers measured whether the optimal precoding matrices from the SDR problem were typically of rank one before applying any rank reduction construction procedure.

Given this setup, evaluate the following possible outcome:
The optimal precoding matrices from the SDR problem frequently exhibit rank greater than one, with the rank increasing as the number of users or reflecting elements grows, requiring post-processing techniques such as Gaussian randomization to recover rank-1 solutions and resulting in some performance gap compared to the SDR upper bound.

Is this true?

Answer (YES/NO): NO